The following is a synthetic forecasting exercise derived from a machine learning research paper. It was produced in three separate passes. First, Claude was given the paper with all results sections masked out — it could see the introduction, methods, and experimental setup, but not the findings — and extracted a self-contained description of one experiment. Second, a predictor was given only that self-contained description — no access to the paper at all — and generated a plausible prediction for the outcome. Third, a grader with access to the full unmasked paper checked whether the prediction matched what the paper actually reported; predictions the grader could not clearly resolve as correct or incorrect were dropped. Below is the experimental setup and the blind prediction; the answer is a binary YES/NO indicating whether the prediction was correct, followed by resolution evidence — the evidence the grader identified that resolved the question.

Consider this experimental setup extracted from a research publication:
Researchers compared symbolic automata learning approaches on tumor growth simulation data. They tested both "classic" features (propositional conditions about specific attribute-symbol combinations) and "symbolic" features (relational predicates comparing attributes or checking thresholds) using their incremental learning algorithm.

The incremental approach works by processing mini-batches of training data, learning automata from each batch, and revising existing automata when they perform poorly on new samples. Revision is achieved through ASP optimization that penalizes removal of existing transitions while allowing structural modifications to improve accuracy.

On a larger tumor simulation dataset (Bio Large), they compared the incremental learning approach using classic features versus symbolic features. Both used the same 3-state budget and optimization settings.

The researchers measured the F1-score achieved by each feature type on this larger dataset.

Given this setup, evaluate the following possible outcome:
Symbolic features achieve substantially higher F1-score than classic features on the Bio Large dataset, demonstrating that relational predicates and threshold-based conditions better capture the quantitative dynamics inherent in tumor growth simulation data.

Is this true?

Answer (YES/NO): YES